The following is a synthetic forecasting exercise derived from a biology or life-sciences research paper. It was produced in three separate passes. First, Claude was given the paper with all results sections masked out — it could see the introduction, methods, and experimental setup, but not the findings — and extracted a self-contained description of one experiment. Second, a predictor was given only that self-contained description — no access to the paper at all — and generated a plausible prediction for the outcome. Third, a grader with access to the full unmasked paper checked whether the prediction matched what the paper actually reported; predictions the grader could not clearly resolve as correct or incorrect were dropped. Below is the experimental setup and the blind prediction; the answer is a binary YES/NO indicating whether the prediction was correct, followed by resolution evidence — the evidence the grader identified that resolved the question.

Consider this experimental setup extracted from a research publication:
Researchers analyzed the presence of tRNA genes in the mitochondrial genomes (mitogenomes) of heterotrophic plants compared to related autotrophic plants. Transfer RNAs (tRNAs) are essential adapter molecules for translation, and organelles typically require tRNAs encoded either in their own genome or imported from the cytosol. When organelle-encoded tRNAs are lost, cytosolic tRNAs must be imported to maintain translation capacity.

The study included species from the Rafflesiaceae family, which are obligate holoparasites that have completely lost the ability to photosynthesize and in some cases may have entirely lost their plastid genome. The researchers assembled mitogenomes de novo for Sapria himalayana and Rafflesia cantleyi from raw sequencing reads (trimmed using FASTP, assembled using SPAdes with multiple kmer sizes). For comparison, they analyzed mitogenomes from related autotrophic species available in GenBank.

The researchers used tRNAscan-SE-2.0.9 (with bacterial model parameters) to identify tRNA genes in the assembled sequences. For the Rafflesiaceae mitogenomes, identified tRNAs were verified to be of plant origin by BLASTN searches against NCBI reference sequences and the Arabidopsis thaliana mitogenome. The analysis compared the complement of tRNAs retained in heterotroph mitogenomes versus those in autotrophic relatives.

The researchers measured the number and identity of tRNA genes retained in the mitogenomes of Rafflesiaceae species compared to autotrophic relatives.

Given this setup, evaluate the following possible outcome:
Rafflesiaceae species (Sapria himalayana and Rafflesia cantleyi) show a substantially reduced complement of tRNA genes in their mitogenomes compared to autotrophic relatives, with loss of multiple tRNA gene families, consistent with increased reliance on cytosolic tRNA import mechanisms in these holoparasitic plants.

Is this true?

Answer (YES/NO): YES